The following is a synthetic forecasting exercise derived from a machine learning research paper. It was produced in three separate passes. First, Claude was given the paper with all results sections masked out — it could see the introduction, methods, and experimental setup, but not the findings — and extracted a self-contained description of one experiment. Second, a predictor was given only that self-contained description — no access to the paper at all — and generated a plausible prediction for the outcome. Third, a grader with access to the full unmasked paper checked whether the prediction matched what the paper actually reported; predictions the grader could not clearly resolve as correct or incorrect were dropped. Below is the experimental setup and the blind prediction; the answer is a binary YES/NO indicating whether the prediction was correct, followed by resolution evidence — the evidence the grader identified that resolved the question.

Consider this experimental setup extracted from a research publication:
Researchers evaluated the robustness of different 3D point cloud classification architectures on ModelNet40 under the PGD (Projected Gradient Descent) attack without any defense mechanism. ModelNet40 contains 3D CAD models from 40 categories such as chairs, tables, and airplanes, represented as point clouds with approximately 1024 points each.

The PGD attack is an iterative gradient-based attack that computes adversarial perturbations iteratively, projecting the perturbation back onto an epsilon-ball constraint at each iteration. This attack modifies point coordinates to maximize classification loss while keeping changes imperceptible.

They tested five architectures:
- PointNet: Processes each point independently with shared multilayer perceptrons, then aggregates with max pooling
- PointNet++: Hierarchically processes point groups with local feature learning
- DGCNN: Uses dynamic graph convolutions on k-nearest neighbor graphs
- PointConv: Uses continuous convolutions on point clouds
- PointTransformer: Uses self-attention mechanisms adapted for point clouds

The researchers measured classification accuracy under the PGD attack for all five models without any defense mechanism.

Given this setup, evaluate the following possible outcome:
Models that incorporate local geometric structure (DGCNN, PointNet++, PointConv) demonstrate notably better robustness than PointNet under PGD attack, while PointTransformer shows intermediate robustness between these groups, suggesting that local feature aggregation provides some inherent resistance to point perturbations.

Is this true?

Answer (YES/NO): NO